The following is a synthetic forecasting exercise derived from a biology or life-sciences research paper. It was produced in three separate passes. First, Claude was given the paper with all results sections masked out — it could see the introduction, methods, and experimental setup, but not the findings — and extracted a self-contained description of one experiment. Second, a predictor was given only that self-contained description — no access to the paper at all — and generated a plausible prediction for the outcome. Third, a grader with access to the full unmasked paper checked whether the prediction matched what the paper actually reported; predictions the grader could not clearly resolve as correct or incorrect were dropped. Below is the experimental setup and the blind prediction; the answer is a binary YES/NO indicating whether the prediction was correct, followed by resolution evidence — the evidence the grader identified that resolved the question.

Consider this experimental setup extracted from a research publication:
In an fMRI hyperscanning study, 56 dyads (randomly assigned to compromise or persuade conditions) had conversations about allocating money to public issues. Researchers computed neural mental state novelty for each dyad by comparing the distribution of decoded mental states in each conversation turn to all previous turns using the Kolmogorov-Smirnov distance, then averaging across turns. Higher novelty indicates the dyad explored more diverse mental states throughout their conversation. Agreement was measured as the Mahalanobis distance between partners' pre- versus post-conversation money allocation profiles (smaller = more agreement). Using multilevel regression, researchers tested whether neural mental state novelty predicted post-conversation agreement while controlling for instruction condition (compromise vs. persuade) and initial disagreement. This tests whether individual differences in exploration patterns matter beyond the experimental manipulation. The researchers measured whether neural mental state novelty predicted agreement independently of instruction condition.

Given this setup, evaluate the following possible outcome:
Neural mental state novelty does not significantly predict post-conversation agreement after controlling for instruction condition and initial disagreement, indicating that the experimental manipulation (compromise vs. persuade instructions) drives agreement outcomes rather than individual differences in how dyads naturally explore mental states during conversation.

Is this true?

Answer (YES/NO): NO